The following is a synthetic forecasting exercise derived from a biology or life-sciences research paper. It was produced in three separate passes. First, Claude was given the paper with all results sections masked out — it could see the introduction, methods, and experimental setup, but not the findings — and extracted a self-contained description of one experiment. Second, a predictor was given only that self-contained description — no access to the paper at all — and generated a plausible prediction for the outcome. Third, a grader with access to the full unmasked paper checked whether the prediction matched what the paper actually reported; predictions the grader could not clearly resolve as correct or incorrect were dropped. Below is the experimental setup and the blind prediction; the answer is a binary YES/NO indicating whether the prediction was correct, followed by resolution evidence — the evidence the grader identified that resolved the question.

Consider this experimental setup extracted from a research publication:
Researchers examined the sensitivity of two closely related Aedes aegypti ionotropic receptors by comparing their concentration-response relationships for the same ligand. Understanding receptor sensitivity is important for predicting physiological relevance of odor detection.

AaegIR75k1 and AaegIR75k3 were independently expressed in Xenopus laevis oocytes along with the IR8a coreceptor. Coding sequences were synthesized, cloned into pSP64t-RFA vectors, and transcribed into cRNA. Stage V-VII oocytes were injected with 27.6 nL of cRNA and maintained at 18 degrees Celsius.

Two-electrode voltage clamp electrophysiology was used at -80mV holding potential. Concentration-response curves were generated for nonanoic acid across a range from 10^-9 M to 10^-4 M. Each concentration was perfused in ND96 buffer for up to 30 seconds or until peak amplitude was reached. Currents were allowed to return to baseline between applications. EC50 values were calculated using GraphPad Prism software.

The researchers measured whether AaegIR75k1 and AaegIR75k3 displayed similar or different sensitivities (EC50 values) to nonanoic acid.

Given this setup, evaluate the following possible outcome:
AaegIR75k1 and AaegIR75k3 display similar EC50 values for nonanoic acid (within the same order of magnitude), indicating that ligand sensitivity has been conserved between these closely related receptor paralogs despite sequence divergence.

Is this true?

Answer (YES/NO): YES